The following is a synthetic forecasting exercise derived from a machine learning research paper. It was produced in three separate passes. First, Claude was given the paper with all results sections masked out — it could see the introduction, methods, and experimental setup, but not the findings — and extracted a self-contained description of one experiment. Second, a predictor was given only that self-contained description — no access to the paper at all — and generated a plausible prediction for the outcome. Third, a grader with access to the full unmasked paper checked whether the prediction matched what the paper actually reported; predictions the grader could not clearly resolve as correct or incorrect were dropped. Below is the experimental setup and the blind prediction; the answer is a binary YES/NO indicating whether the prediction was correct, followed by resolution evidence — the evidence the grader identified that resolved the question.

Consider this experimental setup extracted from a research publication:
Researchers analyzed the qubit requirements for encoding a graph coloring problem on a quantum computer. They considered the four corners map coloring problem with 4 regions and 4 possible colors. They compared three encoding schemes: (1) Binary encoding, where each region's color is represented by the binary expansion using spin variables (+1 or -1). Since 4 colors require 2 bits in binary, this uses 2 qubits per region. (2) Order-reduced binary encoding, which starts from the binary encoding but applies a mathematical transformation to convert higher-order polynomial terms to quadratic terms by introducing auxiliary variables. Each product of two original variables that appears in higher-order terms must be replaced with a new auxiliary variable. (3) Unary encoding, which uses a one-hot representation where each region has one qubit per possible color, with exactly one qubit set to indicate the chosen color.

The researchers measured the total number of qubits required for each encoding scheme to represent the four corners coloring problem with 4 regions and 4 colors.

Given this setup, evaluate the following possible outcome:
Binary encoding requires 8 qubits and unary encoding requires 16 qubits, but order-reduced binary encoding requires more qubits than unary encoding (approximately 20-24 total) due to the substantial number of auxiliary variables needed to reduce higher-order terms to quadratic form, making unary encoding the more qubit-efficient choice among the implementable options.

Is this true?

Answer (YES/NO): NO